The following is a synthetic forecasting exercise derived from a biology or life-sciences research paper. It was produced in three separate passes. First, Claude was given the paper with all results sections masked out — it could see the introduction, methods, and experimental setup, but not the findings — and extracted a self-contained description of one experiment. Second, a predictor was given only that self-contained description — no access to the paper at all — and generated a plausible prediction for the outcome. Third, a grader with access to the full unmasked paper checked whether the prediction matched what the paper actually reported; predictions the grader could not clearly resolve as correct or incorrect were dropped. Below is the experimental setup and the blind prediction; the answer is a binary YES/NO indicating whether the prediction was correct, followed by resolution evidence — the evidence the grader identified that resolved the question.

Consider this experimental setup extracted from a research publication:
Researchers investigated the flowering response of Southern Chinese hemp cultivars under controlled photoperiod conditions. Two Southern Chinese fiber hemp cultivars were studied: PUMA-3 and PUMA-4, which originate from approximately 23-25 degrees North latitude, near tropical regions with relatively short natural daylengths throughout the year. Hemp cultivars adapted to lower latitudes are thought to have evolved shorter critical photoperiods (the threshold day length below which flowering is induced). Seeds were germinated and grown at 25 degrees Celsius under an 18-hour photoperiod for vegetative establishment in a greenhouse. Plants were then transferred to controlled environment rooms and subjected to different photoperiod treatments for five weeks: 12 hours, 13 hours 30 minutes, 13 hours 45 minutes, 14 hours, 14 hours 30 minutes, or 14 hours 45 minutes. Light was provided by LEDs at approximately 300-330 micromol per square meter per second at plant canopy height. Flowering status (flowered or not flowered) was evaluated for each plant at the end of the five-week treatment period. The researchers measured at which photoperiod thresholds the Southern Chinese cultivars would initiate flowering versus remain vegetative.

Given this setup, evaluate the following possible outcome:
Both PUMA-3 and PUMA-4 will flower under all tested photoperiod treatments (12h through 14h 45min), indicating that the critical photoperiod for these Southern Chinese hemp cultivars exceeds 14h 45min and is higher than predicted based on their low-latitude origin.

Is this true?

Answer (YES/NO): NO